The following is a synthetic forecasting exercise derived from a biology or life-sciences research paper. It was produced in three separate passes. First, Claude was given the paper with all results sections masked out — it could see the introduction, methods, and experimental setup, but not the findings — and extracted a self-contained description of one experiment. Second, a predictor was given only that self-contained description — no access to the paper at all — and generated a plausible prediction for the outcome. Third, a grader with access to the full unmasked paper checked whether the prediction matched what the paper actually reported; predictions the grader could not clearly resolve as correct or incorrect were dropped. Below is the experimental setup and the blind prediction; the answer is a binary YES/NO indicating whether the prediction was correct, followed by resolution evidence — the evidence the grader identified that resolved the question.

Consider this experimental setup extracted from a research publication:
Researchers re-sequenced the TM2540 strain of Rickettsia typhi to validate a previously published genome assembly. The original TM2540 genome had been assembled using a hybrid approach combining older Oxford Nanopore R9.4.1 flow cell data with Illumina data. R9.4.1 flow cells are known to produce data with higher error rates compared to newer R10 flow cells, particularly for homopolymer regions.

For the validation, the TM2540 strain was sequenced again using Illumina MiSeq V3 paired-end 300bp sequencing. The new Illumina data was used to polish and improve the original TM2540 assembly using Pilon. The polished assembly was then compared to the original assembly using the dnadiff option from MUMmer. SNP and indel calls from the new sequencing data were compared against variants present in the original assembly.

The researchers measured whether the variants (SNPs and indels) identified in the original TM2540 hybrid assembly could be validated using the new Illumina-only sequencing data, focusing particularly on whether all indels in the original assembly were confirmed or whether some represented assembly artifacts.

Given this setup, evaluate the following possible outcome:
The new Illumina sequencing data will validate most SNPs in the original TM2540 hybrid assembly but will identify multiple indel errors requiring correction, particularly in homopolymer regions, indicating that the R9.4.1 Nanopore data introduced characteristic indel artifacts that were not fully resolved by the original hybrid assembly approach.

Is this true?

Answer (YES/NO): YES